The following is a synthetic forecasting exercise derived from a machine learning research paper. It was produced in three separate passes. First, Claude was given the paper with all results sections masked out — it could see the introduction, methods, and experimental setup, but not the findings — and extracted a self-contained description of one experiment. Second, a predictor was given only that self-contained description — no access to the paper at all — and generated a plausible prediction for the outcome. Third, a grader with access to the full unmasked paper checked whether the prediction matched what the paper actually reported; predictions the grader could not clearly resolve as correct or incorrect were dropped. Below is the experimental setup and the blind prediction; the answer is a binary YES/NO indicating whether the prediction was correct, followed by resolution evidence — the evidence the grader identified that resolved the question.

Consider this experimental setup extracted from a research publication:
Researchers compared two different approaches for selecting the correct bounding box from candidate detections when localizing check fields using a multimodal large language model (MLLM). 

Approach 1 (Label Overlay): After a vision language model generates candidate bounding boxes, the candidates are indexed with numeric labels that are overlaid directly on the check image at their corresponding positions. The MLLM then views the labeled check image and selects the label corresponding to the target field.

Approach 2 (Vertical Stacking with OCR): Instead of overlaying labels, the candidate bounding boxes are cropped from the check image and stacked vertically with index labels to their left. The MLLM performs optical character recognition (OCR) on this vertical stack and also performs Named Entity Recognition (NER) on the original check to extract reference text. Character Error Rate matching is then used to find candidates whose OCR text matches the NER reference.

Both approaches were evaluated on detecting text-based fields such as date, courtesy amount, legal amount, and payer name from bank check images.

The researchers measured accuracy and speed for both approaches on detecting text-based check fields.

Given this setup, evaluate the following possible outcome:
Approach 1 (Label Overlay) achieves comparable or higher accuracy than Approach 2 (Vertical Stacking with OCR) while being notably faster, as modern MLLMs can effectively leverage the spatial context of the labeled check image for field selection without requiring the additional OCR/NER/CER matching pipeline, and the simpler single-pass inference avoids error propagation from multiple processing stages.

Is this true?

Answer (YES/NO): NO